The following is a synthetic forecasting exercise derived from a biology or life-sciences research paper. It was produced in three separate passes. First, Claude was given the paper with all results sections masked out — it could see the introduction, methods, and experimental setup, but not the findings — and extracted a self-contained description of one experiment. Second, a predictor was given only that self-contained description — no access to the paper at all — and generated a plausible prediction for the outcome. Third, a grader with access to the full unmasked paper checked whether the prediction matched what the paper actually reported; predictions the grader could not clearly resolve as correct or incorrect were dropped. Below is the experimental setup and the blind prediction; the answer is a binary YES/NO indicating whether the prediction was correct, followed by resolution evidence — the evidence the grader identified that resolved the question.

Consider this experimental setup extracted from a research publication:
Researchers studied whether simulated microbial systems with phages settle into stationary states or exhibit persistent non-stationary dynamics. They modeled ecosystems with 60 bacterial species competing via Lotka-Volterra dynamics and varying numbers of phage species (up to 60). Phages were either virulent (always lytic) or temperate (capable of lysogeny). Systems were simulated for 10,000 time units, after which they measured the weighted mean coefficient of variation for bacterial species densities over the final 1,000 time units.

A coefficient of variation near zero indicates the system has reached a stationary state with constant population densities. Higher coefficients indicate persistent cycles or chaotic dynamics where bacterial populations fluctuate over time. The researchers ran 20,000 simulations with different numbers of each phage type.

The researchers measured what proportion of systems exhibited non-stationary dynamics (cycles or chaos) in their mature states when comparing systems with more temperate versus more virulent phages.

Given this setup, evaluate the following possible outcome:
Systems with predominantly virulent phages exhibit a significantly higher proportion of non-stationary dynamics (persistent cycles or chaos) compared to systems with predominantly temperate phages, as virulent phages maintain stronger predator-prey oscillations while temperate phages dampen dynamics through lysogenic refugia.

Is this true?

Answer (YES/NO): NO